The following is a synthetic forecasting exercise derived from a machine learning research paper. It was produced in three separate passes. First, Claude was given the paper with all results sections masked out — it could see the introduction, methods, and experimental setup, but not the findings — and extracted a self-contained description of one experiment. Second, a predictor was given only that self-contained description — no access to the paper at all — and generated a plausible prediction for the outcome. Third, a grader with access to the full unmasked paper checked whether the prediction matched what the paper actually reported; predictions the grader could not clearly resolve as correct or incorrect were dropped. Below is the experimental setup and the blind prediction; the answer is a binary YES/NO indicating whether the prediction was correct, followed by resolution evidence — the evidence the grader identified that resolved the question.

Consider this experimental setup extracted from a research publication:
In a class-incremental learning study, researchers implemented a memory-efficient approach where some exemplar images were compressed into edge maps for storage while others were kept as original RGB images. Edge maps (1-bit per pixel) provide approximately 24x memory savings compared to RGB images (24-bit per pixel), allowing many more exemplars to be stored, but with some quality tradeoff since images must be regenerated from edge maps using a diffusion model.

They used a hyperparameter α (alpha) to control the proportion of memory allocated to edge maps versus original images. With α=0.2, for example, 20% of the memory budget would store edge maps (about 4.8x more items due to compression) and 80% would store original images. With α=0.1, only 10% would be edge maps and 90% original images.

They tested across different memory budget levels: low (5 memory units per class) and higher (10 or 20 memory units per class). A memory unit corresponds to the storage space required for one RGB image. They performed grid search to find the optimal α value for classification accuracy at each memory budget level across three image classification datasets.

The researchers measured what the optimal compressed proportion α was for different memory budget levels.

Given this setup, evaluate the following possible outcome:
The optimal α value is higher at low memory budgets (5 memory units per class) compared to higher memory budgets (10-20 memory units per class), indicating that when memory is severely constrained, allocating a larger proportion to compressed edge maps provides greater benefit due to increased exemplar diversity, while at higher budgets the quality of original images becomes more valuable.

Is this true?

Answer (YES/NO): YES